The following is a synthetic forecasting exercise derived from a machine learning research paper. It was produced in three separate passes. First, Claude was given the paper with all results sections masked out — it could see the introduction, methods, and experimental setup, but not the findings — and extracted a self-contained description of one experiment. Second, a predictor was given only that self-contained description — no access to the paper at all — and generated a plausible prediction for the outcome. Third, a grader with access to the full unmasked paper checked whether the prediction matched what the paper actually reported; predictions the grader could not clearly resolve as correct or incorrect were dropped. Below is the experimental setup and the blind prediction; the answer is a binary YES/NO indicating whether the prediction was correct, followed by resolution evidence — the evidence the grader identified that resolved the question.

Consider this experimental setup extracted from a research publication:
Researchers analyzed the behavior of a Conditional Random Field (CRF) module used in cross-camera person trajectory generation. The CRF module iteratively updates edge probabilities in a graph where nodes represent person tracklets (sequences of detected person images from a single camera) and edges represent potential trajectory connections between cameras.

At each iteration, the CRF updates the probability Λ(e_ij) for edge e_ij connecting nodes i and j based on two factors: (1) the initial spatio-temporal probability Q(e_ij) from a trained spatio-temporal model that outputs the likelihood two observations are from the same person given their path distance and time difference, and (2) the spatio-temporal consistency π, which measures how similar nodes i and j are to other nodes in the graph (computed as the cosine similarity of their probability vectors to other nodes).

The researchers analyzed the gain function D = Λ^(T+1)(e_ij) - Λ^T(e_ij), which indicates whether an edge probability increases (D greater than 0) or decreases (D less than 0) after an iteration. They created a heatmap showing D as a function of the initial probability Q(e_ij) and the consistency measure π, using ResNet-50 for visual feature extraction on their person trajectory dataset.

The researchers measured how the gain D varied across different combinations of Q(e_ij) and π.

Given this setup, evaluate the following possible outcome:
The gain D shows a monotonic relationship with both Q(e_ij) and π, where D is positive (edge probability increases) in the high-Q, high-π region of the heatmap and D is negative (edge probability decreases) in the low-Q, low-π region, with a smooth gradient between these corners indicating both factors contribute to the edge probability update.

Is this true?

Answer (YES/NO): NO